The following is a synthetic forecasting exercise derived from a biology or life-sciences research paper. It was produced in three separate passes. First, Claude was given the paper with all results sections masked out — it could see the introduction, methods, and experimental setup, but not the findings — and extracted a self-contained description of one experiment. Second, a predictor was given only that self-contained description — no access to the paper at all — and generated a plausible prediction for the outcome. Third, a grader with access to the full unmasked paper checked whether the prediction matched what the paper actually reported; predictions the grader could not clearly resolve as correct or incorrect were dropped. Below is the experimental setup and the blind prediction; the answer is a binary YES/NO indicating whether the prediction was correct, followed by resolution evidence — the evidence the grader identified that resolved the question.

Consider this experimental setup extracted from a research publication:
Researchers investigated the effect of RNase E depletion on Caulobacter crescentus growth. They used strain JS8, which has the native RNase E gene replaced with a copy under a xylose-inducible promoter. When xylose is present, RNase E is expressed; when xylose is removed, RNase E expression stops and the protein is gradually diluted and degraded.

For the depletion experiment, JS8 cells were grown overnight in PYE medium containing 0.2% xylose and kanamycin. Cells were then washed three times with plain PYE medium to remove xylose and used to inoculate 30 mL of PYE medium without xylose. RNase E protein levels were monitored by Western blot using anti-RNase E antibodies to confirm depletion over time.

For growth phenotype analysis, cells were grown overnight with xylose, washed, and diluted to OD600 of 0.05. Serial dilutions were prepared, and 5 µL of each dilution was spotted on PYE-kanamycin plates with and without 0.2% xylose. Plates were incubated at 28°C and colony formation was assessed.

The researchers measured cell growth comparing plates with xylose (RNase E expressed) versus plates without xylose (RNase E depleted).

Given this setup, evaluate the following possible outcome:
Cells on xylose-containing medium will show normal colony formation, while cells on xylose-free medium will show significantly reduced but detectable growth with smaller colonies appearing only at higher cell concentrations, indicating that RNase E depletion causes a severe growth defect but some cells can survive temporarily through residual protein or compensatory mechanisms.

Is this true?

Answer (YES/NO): YES